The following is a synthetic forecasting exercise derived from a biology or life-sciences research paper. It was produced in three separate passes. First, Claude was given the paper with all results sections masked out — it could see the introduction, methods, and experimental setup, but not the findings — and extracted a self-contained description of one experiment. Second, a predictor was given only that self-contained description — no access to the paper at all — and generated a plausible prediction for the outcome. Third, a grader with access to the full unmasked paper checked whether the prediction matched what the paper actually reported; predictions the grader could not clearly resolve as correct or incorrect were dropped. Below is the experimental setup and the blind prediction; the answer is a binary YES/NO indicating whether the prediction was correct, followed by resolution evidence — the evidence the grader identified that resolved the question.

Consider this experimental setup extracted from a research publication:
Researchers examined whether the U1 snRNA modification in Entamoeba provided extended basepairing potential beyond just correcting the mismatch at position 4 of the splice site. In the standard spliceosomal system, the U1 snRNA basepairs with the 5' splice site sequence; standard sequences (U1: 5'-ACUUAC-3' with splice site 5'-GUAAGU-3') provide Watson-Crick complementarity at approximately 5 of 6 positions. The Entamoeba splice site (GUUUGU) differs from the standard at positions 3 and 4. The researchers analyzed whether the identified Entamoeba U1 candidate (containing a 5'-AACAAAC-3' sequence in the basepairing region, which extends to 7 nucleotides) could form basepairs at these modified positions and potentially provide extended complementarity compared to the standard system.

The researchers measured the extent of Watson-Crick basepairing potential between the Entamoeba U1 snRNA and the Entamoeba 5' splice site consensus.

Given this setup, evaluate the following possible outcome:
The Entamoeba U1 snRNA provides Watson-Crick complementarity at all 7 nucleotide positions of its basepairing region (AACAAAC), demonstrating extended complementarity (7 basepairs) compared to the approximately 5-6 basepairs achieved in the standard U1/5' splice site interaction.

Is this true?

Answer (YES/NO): YES